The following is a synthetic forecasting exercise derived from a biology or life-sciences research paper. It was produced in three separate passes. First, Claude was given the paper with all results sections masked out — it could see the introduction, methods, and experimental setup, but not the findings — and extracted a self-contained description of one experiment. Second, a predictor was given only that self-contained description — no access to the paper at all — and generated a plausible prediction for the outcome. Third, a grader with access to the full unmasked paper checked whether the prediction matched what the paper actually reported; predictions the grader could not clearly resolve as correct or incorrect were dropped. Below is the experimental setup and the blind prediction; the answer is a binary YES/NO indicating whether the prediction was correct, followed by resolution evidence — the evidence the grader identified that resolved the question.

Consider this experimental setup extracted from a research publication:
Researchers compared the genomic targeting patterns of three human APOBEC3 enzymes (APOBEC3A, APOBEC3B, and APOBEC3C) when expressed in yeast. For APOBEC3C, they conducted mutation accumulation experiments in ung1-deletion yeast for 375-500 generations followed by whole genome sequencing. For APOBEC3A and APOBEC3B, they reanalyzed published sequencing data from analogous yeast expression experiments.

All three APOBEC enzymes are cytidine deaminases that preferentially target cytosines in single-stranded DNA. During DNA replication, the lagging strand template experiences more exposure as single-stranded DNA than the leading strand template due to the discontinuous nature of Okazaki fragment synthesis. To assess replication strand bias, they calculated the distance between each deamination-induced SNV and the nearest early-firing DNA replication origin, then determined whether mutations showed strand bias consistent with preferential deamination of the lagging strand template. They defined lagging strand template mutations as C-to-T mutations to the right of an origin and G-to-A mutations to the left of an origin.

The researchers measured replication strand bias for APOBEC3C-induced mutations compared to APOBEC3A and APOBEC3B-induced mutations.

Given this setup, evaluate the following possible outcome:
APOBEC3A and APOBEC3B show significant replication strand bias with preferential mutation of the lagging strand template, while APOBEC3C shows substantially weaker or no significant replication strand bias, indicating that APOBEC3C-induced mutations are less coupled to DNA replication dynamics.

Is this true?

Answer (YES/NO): YES